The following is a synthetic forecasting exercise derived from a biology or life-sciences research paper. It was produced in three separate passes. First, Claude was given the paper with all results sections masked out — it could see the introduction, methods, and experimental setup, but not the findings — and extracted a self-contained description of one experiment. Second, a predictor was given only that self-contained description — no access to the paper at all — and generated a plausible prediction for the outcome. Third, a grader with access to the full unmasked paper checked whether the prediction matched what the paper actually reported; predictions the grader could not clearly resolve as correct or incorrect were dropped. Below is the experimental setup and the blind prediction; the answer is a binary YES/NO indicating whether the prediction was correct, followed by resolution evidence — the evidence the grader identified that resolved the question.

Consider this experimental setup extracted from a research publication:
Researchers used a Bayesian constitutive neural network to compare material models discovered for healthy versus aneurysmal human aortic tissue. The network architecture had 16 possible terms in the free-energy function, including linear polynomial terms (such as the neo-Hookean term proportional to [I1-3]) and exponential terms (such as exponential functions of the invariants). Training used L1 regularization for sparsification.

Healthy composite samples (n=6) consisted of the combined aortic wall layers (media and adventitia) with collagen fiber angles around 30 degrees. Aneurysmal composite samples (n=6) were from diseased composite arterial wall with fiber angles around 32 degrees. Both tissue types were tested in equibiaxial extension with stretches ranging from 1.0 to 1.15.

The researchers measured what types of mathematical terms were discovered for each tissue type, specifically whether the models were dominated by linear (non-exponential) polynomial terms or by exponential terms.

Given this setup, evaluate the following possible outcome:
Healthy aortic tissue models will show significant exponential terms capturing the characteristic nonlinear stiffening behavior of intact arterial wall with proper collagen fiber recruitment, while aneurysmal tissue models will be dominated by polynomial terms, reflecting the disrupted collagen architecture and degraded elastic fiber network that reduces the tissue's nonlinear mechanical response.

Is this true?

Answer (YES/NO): NO